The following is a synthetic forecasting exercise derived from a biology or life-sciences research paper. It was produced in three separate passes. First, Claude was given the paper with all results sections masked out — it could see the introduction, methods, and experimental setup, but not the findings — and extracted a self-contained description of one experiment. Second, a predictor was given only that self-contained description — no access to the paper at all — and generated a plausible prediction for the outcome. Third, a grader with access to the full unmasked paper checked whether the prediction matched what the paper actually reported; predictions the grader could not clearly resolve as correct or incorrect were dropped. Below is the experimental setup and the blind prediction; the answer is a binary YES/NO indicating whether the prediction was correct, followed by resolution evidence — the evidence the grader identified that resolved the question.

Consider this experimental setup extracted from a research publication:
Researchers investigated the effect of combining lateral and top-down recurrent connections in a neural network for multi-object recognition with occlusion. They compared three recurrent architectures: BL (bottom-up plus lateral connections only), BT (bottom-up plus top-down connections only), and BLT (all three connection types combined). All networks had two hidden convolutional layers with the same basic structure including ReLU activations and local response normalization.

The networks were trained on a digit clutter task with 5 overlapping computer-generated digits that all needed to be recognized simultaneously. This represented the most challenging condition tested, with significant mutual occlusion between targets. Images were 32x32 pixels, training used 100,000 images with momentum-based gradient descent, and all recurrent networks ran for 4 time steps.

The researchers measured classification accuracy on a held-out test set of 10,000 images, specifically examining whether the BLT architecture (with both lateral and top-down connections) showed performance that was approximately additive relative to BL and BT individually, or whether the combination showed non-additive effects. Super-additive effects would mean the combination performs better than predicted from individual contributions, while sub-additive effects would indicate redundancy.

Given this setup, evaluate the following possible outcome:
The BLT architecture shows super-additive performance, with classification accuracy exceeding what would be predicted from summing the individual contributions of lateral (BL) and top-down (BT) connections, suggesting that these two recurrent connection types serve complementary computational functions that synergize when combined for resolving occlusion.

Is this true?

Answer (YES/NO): NO